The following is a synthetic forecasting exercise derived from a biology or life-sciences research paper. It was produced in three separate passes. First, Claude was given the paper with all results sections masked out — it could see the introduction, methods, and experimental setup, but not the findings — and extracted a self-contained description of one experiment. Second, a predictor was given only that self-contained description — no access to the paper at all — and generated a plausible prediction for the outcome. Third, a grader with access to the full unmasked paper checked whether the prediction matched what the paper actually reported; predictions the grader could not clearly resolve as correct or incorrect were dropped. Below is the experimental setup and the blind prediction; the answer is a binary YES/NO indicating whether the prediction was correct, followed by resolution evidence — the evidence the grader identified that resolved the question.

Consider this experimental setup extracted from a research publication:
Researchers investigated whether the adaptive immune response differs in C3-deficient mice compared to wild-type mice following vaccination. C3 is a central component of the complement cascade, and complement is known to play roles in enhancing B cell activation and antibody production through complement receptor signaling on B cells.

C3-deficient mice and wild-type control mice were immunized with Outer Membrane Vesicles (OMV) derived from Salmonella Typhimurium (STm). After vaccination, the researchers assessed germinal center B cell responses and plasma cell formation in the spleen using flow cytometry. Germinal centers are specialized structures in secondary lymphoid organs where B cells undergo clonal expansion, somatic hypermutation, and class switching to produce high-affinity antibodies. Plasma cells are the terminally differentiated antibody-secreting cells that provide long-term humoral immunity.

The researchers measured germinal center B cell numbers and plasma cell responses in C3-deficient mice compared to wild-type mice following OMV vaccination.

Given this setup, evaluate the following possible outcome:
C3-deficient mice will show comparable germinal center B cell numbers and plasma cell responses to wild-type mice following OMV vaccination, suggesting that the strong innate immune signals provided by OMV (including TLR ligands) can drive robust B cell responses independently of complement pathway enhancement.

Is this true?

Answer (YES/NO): NO